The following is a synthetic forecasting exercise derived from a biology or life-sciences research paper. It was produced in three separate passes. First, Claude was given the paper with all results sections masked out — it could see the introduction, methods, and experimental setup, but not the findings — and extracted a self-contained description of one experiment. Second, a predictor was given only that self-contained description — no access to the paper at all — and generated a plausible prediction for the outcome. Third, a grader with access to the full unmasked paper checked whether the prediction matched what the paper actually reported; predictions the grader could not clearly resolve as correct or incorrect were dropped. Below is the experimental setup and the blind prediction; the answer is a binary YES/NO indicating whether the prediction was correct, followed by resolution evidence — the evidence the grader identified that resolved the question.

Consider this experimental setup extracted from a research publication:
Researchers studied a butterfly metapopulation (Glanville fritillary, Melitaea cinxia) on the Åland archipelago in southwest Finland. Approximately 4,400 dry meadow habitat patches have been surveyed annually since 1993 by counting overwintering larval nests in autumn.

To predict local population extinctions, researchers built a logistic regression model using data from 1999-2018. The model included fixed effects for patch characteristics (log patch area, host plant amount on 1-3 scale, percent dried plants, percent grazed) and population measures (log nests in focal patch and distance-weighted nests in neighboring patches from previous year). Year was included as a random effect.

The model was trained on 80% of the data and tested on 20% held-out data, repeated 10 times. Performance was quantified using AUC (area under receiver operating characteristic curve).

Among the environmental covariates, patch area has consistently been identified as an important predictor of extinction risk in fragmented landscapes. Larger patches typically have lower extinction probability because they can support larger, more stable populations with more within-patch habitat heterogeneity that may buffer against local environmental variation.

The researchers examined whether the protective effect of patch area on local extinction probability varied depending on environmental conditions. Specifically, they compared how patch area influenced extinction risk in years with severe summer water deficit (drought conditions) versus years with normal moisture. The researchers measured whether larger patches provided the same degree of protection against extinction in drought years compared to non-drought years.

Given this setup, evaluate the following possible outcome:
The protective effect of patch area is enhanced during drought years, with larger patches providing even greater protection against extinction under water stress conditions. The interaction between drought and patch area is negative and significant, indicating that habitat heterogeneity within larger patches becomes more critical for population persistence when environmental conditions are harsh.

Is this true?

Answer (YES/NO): NO